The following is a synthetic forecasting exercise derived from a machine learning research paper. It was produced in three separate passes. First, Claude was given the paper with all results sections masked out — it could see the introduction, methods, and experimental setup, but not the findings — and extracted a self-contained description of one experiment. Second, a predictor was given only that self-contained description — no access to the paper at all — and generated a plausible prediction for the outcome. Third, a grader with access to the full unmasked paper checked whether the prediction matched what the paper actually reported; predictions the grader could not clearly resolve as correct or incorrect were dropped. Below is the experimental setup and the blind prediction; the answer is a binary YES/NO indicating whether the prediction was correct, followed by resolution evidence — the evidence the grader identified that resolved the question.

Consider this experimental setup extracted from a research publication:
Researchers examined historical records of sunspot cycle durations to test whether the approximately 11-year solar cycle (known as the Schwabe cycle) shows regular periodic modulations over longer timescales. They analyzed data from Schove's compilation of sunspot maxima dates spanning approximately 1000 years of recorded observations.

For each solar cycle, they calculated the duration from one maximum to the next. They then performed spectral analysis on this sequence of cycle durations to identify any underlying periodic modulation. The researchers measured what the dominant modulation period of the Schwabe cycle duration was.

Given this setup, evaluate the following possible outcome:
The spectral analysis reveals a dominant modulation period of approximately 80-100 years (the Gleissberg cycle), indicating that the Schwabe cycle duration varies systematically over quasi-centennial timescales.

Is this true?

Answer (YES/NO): NO